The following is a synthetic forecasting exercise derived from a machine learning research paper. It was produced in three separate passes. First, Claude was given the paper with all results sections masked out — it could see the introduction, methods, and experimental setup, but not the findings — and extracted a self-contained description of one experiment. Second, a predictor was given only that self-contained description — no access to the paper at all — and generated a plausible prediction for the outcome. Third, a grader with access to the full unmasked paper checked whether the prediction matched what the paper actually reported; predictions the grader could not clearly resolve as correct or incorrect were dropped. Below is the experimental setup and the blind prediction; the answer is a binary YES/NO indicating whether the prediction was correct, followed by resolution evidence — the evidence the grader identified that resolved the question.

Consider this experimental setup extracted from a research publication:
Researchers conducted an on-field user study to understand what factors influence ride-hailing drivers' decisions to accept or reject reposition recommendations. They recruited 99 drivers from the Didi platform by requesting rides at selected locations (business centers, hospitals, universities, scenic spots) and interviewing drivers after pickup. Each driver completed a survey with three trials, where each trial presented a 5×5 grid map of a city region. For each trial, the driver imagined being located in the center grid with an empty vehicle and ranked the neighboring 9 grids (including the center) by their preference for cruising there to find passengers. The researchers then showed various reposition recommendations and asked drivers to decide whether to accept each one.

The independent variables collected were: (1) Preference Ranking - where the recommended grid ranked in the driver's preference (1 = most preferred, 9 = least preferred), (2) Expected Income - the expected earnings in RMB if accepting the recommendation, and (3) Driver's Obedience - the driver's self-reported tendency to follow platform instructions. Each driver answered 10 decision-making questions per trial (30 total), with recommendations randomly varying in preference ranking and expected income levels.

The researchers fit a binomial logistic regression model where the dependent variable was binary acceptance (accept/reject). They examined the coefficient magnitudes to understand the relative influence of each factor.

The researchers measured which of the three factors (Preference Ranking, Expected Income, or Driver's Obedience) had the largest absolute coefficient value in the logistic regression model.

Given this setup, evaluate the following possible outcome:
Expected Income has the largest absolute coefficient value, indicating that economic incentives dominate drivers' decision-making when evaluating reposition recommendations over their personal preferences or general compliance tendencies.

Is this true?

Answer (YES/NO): NO